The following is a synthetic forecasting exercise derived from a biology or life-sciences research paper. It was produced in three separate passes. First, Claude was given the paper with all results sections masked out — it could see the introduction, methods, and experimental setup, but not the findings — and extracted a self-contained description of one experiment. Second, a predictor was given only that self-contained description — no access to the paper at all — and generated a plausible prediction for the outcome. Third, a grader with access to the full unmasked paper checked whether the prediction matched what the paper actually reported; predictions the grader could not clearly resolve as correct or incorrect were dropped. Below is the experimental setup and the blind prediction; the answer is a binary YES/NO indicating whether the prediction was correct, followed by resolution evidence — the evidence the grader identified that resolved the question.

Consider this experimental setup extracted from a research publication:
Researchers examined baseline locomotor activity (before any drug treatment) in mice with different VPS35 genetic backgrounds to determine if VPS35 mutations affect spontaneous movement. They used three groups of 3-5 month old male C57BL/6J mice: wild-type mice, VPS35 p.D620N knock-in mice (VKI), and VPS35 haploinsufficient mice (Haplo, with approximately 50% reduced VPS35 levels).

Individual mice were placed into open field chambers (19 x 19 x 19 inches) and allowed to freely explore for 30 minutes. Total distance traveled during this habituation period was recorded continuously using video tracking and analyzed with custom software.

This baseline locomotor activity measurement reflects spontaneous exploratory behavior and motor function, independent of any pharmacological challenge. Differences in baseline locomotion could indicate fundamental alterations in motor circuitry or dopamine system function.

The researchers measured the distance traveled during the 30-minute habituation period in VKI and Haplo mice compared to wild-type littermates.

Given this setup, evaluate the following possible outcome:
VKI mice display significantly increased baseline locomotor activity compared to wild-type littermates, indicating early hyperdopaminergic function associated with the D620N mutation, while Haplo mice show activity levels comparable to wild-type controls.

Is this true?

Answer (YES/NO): NO